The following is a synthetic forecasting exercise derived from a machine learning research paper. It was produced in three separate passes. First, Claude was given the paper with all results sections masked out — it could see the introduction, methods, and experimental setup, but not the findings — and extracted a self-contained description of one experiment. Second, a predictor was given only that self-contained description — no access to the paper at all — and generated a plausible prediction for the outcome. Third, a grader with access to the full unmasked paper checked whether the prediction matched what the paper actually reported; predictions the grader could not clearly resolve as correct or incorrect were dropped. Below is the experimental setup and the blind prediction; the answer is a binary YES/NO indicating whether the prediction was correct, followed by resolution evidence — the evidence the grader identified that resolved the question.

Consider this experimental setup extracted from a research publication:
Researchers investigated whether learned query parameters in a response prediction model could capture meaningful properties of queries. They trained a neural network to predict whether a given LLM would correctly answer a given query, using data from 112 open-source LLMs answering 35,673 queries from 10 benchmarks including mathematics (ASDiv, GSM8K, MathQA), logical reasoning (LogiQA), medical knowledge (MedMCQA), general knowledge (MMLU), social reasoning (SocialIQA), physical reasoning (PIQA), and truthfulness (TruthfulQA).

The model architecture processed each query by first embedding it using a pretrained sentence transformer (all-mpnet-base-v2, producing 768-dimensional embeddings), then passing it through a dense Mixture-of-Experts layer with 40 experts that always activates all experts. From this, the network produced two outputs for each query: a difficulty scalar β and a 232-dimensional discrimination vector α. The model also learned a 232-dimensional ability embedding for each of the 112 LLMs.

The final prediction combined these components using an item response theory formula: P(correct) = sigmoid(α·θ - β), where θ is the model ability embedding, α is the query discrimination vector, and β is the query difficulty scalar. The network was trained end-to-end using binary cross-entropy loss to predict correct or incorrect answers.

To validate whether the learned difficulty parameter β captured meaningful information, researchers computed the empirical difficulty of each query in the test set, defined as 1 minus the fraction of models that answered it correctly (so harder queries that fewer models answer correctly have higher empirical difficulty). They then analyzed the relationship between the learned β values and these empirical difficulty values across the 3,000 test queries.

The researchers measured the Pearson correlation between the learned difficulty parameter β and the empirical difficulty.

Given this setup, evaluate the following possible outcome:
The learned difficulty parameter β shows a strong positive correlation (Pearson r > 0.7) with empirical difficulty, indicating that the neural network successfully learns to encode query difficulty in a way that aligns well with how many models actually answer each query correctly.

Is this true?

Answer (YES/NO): YES